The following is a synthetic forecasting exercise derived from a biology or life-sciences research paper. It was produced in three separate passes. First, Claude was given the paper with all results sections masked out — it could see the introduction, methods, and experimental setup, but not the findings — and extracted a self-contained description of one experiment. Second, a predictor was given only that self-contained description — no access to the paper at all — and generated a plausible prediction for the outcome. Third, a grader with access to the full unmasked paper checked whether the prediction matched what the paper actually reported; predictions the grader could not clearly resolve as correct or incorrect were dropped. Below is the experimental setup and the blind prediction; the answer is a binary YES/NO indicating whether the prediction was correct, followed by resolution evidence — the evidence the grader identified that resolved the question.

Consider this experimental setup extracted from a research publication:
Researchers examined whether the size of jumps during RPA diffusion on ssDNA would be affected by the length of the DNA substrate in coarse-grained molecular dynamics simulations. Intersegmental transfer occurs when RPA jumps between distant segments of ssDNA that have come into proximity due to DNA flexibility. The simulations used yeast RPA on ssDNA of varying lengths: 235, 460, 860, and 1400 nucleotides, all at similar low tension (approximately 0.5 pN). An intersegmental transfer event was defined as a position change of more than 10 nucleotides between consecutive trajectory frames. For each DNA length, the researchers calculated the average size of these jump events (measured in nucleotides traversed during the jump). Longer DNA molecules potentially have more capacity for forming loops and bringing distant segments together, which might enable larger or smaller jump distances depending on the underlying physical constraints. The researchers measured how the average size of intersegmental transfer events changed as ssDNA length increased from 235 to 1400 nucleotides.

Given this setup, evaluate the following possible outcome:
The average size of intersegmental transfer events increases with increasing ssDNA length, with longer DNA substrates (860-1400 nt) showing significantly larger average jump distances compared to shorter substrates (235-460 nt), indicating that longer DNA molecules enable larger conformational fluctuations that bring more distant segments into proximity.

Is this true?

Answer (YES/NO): YES